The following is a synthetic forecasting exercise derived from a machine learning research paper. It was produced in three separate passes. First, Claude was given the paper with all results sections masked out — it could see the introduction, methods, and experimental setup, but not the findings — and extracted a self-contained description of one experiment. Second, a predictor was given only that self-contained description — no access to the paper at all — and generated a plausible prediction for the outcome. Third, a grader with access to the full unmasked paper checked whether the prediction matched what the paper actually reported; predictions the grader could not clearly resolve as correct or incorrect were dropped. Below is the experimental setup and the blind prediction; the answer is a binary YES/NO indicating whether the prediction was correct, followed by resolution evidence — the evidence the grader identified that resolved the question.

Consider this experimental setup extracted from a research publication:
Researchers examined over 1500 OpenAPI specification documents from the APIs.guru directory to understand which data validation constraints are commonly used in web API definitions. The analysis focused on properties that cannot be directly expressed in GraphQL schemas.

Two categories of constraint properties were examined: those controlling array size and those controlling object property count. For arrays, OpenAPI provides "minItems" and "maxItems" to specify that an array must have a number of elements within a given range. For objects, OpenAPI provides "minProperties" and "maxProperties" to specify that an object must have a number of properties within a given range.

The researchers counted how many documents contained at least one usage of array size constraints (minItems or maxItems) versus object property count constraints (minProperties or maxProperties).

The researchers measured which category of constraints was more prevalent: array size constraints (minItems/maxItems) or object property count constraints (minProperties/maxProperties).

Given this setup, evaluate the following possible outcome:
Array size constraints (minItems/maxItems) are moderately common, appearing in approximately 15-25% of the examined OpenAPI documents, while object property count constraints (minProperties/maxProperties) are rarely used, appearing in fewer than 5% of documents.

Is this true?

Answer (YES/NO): NO